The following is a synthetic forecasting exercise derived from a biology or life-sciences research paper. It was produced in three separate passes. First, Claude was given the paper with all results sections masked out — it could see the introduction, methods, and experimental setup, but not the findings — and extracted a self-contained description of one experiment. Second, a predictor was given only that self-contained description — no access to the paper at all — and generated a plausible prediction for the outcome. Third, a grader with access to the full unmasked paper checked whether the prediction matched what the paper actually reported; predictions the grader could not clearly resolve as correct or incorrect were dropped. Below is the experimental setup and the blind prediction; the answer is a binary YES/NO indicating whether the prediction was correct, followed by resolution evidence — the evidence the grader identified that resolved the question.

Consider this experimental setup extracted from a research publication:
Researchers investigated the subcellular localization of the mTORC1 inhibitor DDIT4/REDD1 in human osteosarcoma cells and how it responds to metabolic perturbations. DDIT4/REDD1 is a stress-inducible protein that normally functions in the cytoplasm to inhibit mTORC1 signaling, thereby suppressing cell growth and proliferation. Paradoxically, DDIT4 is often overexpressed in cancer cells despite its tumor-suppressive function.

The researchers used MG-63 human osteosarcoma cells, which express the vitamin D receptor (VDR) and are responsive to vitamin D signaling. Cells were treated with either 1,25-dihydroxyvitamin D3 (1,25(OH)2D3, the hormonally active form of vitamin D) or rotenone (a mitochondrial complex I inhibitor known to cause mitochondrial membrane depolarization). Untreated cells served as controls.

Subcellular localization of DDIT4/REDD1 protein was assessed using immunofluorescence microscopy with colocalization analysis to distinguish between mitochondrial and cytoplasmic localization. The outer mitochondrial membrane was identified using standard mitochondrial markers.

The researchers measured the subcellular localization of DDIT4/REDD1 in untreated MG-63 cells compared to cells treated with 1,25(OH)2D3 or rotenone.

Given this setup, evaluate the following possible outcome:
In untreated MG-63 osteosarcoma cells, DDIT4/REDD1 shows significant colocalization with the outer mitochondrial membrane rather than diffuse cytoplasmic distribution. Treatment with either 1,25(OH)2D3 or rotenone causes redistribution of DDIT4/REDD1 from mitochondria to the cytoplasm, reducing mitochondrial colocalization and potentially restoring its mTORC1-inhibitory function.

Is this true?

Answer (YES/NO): YES